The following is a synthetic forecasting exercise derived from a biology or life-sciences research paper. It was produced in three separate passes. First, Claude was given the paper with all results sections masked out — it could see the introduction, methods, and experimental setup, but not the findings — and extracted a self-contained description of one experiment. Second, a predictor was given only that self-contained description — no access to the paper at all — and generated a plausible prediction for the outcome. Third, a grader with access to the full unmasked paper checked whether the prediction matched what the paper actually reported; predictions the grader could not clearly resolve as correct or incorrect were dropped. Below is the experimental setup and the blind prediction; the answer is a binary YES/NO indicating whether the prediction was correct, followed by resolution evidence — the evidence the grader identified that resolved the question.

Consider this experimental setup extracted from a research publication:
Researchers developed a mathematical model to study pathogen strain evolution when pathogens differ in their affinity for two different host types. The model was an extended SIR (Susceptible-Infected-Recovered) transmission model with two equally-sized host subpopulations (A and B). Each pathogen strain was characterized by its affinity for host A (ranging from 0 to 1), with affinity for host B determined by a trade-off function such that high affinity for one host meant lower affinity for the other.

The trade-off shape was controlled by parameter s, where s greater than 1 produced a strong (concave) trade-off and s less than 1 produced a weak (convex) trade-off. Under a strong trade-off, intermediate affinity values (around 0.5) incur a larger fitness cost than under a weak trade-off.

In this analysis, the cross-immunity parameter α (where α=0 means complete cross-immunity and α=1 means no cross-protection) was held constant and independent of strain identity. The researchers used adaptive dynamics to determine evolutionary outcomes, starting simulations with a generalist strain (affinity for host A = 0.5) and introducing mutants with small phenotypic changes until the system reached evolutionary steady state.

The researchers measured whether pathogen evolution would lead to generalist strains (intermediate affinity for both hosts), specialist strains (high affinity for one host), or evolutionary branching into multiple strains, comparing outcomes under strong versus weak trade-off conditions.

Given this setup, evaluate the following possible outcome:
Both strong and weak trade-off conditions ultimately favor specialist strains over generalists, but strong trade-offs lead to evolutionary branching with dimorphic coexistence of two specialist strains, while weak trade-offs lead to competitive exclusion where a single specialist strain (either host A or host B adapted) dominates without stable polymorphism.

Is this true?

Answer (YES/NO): NO